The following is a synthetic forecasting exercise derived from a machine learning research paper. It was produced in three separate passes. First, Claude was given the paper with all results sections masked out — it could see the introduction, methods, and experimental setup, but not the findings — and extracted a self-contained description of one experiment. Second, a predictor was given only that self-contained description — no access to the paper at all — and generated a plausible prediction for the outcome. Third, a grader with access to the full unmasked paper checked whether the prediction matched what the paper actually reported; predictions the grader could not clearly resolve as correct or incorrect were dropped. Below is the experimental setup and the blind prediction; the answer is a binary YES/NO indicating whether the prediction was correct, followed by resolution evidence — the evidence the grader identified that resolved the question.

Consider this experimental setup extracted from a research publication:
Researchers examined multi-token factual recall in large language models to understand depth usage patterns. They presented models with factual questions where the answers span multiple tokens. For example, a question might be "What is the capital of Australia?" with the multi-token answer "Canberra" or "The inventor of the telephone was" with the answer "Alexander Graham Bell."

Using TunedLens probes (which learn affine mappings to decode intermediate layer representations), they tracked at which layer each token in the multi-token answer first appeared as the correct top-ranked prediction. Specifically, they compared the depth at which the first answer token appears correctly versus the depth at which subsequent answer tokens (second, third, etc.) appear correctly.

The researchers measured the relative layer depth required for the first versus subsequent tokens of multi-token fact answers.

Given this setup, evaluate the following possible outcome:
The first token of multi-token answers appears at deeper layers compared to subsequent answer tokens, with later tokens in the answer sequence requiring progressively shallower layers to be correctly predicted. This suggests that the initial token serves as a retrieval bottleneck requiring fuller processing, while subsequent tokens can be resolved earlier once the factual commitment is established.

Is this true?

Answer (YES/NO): YES